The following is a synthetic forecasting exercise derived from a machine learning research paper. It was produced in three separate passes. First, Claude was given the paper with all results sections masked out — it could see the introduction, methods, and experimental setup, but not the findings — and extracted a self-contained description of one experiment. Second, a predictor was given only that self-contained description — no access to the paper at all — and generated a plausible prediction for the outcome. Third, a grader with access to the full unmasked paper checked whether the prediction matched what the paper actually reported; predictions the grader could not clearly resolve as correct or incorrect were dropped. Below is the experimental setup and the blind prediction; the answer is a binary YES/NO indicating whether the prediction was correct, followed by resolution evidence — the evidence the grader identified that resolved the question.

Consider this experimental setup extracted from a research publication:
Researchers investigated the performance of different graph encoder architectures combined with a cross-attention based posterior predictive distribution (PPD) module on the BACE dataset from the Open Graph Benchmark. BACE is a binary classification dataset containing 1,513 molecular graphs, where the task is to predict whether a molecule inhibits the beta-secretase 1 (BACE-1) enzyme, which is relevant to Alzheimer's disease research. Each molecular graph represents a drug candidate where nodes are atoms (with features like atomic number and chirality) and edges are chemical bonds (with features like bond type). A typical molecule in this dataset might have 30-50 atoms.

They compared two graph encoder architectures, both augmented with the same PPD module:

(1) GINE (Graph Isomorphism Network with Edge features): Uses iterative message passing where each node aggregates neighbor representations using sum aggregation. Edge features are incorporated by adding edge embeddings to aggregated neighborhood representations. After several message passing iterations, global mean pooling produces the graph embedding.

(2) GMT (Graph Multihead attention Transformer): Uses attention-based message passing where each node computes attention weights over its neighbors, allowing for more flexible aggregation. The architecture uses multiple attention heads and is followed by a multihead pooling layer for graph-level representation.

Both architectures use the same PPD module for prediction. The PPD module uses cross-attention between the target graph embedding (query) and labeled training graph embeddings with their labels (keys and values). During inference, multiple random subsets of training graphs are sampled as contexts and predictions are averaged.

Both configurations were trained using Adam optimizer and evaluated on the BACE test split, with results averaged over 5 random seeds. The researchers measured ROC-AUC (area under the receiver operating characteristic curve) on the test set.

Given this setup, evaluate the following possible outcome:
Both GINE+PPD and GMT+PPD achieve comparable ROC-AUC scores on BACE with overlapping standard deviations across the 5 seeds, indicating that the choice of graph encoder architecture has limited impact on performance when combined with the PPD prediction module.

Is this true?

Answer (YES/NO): NO